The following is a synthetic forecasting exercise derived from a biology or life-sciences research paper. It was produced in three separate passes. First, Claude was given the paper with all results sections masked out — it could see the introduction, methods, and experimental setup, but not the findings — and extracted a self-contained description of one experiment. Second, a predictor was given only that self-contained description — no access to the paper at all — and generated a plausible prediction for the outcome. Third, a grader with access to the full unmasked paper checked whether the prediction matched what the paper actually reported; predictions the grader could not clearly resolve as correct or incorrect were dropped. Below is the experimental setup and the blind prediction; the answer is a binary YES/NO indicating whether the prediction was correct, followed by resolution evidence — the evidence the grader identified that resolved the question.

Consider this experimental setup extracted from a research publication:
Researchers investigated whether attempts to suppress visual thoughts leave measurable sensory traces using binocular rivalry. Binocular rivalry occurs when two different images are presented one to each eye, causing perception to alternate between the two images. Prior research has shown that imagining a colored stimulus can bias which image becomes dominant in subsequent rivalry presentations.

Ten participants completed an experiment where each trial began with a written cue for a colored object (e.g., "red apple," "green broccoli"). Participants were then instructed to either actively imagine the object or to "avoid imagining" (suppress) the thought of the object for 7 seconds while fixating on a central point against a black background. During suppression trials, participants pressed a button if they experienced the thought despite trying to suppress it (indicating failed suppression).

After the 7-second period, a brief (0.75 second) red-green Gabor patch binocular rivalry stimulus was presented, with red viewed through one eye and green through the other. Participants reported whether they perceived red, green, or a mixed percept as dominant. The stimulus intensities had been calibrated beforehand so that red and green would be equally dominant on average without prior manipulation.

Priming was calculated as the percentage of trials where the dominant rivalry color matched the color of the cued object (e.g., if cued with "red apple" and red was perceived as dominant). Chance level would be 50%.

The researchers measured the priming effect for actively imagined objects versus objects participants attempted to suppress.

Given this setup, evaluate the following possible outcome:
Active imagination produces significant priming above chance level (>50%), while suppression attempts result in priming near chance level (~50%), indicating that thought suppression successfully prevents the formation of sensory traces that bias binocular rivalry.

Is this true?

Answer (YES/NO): NO